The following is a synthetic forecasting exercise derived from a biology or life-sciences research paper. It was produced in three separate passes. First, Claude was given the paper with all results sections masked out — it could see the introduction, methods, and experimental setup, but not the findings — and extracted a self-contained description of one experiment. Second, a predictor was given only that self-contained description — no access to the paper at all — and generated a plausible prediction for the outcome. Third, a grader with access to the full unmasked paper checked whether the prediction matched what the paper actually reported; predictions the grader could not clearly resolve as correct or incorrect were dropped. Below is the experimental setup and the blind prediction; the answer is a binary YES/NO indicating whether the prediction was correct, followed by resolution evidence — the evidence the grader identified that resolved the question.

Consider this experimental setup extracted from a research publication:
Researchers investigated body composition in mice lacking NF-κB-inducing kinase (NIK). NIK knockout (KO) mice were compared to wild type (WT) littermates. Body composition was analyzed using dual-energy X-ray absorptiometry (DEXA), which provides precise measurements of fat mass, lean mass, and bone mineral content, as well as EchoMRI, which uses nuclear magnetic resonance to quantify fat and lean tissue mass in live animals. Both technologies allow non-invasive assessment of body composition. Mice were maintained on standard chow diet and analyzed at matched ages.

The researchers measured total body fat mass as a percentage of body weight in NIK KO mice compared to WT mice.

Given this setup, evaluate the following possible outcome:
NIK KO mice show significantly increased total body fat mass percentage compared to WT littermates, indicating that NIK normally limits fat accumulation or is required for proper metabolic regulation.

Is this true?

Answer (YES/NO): NO